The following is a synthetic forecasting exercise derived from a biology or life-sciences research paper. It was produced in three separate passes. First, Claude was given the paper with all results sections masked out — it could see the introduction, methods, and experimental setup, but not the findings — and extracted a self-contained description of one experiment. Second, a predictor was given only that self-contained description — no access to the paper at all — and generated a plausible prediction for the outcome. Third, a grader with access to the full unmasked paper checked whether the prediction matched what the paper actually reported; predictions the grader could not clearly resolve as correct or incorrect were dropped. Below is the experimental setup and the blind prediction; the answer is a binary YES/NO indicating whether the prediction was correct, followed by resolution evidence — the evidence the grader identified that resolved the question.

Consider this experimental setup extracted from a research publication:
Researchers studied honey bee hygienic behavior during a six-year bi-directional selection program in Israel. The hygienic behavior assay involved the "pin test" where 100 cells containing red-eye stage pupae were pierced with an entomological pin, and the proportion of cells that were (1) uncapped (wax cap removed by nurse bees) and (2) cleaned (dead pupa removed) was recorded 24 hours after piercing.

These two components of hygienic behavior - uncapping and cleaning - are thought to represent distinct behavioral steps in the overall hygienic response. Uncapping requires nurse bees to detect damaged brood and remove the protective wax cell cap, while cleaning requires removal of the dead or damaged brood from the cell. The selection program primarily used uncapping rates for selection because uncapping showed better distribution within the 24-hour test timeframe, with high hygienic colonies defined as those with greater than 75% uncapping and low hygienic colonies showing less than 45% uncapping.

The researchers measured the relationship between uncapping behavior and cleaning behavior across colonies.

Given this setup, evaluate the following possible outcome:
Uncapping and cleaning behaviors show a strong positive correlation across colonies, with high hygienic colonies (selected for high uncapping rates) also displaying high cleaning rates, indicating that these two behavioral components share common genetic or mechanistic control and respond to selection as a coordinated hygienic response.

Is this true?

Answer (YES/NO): YES